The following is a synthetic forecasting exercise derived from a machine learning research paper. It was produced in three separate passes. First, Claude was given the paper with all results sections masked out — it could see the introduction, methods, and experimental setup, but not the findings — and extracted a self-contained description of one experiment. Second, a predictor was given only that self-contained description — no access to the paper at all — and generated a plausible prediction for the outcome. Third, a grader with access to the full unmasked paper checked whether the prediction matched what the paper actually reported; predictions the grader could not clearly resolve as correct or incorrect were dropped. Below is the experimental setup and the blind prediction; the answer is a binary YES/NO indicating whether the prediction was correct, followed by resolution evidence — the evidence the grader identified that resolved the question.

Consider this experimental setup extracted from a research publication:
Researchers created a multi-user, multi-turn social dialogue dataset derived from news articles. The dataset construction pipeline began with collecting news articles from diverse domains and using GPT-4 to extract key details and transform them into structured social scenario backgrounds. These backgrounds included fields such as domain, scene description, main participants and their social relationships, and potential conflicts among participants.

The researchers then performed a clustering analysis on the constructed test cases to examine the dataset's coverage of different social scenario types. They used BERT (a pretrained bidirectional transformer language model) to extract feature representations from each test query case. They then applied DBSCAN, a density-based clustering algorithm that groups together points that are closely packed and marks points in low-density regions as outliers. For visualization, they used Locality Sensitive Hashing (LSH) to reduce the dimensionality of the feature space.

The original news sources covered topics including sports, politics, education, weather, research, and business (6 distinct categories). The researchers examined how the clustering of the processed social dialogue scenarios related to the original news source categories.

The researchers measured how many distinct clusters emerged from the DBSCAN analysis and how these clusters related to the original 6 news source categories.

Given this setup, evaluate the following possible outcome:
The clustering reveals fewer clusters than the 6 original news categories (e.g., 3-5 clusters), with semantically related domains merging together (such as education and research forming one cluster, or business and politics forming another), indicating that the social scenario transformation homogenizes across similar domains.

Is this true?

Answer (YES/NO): NO